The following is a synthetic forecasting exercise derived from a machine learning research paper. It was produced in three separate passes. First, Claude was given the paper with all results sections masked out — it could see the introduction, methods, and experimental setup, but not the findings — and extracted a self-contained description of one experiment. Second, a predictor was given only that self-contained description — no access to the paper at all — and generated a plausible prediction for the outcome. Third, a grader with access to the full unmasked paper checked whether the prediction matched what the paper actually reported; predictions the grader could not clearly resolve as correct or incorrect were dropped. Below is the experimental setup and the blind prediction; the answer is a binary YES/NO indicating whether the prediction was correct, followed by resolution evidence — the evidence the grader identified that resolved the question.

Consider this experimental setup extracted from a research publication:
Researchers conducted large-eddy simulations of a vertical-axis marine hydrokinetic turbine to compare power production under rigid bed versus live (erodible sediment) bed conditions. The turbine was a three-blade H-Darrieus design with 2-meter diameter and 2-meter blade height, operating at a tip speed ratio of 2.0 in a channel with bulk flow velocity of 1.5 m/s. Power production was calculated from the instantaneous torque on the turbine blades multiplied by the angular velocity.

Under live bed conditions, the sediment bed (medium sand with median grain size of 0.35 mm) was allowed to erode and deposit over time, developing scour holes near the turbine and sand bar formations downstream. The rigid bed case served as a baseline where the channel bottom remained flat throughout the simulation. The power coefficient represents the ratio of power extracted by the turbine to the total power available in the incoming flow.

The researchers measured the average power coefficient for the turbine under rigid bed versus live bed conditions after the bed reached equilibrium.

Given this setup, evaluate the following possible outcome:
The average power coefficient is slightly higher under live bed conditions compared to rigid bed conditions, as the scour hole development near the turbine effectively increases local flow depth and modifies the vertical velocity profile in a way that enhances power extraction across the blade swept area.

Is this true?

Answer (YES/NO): NO